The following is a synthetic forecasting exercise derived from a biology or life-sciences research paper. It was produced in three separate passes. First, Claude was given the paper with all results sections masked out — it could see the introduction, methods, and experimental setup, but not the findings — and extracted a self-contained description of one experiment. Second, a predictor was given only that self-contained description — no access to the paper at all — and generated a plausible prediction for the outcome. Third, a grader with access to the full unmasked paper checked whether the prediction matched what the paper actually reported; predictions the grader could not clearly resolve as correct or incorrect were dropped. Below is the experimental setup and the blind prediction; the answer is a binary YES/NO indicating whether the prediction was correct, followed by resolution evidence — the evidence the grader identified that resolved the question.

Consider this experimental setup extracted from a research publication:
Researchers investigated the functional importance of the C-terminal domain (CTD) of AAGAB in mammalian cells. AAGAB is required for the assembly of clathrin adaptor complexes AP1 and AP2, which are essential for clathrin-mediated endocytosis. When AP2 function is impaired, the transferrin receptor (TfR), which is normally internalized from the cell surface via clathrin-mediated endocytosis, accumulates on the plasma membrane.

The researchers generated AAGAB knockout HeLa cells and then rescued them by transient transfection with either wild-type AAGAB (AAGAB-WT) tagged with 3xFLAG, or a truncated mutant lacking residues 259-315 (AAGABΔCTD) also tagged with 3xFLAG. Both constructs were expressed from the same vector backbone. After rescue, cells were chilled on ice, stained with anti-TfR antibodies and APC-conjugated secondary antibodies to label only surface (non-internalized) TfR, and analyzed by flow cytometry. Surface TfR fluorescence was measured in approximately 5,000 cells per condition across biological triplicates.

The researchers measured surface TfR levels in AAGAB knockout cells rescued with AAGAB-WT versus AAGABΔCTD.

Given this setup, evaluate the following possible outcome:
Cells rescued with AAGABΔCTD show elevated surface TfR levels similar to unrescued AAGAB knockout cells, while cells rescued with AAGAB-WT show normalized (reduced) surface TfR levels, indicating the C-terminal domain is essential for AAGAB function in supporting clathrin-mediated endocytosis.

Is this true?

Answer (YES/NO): YES